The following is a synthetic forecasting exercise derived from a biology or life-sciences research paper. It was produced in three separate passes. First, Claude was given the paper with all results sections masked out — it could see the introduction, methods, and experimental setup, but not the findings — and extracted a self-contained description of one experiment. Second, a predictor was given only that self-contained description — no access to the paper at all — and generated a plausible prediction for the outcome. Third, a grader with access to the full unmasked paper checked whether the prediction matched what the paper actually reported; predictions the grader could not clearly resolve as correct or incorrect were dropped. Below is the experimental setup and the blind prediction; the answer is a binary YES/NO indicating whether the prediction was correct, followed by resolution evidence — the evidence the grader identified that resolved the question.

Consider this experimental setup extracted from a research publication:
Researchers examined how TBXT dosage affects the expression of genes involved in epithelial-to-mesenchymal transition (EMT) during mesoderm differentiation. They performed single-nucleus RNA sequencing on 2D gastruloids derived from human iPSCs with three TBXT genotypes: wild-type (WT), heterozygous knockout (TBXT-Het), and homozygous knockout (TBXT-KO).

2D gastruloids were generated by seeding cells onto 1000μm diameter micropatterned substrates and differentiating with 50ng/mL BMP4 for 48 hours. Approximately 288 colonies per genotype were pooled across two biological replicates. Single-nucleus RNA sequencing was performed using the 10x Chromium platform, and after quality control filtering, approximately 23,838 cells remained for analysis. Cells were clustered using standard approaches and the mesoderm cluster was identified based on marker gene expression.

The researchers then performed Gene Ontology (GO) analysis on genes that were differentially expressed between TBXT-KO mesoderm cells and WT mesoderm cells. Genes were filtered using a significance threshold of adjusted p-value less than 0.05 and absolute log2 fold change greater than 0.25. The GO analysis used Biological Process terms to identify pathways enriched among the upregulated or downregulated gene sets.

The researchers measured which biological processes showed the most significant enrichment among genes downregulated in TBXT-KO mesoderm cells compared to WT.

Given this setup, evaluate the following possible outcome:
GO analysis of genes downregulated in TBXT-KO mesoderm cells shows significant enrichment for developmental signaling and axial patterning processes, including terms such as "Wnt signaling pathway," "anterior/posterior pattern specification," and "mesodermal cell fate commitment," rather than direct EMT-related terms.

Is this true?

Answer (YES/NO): NO